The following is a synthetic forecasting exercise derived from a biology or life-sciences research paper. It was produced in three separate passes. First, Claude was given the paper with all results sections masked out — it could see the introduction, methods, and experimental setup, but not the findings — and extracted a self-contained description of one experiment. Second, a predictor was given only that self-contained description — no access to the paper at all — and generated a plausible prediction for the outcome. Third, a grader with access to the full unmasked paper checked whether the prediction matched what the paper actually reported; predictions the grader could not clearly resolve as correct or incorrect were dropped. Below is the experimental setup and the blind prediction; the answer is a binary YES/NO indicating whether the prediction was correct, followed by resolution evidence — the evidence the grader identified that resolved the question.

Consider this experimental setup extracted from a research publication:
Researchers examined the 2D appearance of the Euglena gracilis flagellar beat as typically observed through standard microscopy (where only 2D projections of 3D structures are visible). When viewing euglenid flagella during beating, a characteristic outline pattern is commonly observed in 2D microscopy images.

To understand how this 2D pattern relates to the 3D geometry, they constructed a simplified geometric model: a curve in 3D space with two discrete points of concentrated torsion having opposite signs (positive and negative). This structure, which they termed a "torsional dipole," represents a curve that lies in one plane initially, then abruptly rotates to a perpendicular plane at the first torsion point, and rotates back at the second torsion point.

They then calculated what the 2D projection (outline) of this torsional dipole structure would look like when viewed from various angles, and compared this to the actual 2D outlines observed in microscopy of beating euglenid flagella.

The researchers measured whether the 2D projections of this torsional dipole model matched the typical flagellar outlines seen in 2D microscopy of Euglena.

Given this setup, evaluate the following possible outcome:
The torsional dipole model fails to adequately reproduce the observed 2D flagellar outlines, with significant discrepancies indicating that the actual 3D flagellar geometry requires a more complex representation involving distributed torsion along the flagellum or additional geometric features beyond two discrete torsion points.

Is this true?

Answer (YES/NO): NO